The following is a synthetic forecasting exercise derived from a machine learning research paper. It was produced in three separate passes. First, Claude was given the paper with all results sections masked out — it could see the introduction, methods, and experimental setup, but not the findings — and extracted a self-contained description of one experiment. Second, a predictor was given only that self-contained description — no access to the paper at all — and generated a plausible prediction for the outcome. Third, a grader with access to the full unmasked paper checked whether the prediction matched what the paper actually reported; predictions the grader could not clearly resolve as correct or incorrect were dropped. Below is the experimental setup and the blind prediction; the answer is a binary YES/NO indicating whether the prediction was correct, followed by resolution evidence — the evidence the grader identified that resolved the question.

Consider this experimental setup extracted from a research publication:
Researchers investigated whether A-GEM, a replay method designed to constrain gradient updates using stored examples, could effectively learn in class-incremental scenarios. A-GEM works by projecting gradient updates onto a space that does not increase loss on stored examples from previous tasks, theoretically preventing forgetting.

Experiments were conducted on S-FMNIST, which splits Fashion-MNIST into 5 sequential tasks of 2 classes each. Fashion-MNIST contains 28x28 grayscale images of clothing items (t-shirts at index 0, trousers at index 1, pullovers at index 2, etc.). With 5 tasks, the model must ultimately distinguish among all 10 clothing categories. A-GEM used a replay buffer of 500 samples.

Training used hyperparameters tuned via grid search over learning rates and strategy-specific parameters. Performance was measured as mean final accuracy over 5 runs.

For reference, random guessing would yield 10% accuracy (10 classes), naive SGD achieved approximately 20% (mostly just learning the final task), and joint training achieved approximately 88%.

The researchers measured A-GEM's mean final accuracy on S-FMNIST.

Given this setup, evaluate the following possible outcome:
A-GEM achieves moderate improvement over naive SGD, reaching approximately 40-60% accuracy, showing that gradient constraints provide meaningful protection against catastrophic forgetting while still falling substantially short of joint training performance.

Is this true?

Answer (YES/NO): YES